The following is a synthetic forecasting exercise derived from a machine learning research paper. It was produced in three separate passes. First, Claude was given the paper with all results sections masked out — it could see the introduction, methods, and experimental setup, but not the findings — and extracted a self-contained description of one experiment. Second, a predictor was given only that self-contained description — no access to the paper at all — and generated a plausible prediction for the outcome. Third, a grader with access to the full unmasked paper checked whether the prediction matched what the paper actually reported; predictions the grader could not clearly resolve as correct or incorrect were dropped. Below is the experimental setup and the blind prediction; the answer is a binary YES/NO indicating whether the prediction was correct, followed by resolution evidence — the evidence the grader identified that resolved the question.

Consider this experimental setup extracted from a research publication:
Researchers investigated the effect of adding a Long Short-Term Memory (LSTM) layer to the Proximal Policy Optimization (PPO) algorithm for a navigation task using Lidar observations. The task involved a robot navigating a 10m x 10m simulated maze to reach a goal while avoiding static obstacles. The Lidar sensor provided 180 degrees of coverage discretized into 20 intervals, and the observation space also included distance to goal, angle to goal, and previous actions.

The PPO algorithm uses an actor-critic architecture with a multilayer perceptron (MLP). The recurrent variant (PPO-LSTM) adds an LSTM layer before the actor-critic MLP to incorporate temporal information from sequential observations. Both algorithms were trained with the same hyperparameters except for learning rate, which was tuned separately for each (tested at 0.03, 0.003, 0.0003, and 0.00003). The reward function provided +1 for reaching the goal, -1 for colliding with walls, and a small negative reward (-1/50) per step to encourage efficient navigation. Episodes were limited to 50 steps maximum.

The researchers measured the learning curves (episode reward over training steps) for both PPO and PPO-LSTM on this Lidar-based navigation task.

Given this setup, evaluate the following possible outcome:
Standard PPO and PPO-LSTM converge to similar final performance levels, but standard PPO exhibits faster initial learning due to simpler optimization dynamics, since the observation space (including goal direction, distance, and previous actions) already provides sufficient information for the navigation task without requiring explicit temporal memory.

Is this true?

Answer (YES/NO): NO